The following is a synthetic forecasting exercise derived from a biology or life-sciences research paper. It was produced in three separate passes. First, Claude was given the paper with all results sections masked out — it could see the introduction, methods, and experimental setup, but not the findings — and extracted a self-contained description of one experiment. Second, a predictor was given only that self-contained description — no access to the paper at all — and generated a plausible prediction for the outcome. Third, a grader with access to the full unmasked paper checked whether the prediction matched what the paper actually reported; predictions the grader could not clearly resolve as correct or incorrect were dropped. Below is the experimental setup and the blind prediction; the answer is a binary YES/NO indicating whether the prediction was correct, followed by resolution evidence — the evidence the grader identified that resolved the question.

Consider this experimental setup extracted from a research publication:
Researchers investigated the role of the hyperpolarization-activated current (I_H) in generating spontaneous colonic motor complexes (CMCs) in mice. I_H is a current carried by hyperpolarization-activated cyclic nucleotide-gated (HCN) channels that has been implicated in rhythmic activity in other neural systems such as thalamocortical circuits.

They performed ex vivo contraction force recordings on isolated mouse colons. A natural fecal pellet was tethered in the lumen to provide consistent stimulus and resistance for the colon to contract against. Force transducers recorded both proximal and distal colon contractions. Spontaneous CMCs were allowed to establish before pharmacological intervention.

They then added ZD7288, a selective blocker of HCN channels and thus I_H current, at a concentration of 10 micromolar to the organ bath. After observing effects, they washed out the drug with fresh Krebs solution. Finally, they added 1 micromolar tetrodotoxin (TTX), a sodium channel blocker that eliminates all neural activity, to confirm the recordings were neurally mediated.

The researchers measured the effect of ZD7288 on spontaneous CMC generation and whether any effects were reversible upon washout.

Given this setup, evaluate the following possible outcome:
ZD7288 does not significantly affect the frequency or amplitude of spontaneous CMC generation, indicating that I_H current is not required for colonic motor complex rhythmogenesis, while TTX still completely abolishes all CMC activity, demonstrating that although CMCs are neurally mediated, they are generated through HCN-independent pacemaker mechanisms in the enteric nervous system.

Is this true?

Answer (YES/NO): NO